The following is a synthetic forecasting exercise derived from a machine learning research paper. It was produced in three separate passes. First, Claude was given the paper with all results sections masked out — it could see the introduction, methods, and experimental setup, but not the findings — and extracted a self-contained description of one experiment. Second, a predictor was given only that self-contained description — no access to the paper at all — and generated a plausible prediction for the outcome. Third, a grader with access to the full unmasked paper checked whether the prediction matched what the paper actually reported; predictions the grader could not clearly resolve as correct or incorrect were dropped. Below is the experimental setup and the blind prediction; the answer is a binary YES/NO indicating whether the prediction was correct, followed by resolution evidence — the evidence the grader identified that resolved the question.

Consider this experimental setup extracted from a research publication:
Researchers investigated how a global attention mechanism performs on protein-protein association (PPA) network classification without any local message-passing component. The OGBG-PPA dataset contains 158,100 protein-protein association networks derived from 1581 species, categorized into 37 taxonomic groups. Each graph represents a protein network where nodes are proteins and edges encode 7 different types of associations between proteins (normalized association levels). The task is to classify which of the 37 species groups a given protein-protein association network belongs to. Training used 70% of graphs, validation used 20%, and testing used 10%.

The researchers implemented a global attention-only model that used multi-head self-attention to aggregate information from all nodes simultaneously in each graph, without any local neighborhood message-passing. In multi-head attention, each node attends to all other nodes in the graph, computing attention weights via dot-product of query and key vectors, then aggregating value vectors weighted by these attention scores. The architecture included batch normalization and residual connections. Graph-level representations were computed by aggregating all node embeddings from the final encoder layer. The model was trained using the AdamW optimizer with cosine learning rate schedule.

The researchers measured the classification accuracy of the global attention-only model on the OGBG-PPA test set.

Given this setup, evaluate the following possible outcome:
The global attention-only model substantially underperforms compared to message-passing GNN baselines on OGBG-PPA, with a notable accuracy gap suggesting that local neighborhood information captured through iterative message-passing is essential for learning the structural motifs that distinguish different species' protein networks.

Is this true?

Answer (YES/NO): YES